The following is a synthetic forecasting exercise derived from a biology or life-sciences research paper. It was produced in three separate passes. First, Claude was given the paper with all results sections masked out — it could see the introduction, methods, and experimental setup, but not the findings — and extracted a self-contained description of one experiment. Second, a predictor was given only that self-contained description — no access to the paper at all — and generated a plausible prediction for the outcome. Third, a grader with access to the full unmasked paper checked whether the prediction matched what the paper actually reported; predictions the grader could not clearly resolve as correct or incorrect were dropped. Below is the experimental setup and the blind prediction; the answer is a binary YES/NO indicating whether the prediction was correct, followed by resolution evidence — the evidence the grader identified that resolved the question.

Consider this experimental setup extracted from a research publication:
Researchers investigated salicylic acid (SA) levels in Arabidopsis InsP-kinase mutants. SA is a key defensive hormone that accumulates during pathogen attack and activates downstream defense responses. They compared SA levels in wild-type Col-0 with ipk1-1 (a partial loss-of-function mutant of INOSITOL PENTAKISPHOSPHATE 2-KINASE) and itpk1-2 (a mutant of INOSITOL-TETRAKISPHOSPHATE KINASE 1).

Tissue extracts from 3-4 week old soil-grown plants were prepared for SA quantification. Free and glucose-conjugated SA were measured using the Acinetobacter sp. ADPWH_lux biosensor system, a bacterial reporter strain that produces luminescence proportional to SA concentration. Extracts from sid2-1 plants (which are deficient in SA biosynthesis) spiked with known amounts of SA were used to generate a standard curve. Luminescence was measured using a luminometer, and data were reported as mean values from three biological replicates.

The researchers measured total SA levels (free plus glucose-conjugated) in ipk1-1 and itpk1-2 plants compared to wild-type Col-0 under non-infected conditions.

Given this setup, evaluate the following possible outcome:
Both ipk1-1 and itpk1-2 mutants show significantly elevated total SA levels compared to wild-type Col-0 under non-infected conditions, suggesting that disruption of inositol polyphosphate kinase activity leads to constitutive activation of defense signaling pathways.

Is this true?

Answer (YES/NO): YES